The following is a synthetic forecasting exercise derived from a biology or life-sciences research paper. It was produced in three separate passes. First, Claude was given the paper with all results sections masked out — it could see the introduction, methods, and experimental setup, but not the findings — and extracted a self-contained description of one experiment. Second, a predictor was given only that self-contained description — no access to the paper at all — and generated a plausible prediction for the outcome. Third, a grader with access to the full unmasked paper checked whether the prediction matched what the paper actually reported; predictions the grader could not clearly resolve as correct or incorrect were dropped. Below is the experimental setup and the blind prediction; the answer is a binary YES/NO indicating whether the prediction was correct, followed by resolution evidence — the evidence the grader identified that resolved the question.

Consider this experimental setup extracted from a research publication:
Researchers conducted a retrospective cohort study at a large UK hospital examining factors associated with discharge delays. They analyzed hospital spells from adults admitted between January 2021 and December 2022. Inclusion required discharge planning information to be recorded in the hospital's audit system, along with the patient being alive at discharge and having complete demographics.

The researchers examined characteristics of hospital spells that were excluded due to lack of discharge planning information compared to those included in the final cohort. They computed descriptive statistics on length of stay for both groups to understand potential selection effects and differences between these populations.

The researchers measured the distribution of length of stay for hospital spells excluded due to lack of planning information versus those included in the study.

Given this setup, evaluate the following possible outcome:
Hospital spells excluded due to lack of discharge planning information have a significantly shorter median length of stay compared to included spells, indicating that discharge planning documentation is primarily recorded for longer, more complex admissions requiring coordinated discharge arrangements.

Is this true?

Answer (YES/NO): YES